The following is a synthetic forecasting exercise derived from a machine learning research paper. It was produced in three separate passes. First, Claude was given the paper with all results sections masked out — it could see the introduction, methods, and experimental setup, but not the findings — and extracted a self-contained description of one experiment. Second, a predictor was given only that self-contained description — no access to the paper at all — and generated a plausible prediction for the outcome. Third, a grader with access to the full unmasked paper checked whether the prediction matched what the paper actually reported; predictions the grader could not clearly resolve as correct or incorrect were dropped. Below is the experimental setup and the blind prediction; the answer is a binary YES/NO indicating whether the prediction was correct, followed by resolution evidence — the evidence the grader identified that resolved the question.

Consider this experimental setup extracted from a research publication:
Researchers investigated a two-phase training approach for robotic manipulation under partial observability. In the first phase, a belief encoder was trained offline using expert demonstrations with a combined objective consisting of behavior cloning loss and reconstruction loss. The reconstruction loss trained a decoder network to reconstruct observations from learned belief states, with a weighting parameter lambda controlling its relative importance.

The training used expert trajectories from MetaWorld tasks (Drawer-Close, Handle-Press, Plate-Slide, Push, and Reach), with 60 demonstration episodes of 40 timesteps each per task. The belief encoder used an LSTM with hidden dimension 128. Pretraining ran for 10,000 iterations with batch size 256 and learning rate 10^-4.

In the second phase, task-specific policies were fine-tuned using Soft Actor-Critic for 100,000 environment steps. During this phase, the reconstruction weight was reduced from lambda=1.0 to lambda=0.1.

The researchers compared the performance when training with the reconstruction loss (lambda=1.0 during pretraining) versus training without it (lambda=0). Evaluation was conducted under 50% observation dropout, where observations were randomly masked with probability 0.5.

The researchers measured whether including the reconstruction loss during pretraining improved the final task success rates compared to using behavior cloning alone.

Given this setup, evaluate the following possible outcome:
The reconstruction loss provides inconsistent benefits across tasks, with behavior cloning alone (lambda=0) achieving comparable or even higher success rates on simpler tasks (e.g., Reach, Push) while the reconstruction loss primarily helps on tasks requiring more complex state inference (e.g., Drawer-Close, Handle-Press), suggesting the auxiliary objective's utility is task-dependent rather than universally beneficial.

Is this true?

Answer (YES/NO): NO